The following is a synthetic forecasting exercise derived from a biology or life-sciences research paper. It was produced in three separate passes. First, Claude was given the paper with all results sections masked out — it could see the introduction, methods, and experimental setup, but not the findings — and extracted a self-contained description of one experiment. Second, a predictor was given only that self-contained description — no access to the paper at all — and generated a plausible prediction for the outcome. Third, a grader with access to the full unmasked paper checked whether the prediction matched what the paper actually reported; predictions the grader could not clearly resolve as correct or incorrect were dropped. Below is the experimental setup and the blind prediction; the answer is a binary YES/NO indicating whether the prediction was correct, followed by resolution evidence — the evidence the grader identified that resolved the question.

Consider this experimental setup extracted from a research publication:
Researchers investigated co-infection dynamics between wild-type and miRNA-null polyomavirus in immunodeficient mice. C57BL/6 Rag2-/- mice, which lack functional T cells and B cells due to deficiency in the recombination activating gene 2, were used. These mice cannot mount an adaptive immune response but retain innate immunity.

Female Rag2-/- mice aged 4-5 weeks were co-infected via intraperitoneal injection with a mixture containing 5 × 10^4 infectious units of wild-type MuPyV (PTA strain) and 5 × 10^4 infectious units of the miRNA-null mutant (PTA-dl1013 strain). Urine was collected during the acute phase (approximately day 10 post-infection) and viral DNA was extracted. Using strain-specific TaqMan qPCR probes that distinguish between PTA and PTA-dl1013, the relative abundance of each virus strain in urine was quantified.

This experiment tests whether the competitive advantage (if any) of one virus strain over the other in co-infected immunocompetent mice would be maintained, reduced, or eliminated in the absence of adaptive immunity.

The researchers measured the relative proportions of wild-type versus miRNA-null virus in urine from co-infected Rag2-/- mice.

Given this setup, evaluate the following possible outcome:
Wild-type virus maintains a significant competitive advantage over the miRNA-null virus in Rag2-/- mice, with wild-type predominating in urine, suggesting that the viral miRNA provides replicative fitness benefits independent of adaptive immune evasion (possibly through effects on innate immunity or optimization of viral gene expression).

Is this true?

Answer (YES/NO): NO